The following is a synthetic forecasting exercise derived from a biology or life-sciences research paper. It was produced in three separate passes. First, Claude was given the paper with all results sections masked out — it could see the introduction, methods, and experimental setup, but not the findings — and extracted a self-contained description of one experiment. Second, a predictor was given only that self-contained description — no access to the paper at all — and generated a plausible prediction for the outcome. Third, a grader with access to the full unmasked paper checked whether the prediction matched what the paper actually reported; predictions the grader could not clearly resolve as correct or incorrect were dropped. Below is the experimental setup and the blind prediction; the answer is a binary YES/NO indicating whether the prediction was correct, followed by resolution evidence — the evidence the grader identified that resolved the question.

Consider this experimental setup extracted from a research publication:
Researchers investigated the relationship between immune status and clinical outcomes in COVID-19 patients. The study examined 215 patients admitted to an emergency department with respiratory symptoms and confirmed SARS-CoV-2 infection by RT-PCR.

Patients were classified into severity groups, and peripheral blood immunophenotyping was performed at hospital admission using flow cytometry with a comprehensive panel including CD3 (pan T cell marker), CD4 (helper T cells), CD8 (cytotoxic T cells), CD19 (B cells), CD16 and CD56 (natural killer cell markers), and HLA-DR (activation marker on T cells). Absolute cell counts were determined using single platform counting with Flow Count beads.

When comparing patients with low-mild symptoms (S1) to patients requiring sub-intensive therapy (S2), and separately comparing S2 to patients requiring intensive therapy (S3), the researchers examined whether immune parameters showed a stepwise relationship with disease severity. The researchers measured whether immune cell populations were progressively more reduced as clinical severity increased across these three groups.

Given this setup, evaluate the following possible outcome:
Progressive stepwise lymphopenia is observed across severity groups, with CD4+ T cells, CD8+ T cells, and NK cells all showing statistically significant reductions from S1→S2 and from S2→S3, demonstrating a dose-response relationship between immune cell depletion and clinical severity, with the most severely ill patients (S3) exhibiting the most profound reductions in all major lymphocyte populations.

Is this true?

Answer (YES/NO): NO